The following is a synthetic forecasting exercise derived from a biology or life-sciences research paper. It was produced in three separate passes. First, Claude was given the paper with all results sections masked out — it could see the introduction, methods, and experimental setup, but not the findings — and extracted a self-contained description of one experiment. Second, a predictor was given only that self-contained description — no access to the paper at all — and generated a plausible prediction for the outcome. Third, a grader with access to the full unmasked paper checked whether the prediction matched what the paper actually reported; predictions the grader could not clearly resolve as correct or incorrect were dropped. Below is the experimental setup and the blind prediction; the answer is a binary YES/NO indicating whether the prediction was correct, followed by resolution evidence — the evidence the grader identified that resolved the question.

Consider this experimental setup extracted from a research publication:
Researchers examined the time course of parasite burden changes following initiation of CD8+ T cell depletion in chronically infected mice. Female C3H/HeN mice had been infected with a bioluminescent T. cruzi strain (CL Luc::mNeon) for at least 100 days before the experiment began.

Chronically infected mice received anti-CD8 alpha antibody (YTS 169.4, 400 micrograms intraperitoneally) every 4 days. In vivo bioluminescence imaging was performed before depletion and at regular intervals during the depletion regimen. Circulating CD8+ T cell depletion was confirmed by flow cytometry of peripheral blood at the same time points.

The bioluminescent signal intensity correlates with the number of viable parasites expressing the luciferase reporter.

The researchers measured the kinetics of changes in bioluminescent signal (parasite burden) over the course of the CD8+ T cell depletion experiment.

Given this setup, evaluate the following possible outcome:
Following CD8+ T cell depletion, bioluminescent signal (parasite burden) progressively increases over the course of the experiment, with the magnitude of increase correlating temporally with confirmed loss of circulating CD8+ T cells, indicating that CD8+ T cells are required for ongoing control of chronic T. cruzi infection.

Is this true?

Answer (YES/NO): NO